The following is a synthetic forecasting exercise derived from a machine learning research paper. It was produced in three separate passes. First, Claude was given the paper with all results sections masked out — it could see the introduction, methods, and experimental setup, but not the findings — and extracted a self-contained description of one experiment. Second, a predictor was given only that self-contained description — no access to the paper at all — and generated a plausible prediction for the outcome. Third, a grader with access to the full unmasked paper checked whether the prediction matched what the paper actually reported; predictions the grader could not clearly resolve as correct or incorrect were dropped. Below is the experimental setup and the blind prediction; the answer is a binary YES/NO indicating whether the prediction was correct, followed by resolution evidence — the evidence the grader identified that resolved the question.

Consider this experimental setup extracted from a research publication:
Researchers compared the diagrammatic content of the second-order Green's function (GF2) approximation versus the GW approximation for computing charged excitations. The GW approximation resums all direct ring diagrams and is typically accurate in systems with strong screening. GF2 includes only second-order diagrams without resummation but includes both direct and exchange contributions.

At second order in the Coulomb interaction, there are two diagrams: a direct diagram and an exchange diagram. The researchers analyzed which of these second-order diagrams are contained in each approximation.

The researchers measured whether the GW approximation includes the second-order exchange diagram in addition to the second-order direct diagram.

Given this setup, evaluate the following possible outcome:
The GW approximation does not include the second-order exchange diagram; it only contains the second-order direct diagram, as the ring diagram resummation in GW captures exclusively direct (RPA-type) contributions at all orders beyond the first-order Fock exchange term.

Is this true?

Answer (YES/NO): YES